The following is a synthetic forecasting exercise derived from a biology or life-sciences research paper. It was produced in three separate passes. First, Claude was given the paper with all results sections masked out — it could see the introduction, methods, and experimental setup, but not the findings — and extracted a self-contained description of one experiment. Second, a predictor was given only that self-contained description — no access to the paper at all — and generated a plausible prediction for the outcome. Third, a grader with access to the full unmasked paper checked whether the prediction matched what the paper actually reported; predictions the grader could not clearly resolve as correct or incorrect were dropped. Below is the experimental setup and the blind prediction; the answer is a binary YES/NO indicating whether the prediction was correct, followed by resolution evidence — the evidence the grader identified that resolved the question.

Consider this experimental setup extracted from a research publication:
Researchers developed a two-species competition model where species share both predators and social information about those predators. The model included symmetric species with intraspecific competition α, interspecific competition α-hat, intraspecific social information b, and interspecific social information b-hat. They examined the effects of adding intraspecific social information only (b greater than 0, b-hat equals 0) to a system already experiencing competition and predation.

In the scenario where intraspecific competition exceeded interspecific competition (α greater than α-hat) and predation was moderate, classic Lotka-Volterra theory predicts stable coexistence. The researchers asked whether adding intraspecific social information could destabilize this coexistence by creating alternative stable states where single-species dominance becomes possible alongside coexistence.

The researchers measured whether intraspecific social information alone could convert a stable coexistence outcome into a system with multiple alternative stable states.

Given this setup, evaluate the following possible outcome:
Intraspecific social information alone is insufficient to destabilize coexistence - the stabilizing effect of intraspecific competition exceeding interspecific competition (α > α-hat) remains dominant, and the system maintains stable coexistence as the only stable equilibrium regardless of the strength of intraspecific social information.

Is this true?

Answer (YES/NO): NO